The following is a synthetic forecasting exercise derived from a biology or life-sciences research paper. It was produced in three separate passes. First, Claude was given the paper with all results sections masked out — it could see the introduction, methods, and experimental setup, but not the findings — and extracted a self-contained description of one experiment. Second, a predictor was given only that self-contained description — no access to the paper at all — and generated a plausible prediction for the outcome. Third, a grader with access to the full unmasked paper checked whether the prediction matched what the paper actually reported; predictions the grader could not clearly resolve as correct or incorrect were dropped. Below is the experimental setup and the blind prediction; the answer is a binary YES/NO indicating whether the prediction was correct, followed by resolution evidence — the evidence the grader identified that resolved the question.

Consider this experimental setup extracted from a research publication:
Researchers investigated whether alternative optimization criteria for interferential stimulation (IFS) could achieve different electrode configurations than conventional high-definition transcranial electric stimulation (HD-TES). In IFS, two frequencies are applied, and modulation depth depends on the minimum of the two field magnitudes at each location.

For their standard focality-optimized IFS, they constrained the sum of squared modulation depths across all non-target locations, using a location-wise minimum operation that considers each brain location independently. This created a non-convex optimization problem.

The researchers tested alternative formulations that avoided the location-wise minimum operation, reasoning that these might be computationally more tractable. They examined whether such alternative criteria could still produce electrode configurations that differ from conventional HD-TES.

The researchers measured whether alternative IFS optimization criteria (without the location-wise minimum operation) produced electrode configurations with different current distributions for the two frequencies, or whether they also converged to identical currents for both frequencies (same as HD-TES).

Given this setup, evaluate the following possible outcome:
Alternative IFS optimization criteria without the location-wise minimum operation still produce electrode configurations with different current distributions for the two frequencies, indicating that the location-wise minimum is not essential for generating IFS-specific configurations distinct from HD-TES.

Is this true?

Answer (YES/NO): NO